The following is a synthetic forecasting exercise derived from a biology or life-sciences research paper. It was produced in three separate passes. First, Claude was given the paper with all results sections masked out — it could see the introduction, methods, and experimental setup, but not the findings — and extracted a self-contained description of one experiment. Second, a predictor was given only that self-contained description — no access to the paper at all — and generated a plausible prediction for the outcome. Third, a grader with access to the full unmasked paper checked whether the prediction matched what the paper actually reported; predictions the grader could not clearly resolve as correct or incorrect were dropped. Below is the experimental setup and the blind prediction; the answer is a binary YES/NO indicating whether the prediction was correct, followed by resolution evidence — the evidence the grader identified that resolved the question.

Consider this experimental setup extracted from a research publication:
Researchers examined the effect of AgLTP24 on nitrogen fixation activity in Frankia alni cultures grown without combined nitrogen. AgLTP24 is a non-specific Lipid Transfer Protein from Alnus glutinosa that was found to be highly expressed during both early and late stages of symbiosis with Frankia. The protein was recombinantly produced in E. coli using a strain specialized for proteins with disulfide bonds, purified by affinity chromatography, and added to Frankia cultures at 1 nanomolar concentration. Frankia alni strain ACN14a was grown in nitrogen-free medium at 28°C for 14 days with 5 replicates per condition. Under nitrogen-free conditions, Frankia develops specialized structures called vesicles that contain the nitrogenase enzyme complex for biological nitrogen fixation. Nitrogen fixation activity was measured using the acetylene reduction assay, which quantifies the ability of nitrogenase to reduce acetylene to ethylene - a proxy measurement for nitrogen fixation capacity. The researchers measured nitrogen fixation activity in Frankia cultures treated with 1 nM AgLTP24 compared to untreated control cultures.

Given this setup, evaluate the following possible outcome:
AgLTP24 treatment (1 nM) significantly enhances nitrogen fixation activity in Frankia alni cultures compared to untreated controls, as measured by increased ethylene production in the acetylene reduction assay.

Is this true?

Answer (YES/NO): NO